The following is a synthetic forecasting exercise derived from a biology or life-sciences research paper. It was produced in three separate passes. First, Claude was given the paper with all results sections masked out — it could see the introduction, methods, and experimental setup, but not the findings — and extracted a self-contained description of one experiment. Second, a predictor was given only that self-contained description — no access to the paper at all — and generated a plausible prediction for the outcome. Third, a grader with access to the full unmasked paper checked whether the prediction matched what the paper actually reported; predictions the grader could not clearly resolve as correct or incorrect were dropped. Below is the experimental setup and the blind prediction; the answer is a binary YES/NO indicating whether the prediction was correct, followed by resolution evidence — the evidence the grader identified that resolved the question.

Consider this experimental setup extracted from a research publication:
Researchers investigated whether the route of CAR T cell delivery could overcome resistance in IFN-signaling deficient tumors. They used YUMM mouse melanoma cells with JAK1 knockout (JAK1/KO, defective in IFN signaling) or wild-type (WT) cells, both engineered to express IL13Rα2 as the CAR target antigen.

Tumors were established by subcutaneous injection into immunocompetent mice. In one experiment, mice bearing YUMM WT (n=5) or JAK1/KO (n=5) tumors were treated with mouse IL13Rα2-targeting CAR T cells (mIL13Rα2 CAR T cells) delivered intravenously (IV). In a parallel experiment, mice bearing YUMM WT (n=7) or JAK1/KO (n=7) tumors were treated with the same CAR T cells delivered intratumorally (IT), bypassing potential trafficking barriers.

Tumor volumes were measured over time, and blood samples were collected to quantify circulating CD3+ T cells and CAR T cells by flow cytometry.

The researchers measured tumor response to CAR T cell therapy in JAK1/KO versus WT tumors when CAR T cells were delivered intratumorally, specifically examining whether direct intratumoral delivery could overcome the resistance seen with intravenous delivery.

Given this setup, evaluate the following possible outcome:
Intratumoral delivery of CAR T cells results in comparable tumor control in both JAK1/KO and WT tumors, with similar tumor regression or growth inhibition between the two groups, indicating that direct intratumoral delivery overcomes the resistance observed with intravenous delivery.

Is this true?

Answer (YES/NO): NO